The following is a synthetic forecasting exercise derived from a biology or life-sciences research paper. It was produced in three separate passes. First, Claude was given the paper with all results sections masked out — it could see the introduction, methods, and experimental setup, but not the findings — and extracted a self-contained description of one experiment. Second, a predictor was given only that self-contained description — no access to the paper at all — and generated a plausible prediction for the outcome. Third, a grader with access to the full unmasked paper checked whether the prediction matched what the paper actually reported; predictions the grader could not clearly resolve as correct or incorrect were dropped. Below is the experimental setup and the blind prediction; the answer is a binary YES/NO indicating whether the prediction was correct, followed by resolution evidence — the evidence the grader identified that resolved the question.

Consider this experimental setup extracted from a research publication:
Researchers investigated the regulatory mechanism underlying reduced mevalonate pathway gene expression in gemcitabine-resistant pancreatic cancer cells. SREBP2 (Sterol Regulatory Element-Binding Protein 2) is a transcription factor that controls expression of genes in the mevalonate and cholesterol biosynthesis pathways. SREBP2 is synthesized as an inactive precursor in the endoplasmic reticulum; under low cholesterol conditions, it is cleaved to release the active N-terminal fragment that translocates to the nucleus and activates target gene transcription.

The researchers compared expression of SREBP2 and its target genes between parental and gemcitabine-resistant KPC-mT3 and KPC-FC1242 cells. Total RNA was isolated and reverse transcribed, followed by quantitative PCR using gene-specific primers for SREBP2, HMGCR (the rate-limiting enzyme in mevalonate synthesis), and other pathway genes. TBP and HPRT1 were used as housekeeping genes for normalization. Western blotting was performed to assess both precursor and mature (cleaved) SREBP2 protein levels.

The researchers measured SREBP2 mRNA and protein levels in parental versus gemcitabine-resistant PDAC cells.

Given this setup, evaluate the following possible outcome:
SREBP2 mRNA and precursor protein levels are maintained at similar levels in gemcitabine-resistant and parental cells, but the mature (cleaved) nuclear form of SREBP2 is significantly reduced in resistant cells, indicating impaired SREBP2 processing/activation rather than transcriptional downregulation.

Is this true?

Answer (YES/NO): NO